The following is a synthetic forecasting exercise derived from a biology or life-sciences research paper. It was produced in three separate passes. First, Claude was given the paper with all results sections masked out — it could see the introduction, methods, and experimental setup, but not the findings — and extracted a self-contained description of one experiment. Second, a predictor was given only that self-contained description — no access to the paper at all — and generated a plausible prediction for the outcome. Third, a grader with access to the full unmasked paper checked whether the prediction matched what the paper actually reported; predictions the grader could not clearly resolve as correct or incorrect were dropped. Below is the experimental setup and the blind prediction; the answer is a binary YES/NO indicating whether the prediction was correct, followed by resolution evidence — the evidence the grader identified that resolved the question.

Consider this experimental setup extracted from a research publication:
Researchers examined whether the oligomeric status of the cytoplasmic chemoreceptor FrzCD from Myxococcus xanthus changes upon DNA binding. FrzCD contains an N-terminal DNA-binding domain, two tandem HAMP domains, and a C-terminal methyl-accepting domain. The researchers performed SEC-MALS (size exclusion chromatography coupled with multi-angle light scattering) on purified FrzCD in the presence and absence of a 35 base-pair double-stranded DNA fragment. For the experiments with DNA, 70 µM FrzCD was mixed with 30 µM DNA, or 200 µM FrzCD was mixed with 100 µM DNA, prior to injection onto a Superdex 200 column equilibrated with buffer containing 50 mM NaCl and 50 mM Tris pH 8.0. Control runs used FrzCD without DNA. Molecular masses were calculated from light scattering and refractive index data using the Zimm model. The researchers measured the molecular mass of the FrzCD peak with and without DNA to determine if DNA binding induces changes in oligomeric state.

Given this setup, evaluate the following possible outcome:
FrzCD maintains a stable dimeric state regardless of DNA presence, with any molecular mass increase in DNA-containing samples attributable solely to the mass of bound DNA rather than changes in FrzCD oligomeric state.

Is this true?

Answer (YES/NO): NO